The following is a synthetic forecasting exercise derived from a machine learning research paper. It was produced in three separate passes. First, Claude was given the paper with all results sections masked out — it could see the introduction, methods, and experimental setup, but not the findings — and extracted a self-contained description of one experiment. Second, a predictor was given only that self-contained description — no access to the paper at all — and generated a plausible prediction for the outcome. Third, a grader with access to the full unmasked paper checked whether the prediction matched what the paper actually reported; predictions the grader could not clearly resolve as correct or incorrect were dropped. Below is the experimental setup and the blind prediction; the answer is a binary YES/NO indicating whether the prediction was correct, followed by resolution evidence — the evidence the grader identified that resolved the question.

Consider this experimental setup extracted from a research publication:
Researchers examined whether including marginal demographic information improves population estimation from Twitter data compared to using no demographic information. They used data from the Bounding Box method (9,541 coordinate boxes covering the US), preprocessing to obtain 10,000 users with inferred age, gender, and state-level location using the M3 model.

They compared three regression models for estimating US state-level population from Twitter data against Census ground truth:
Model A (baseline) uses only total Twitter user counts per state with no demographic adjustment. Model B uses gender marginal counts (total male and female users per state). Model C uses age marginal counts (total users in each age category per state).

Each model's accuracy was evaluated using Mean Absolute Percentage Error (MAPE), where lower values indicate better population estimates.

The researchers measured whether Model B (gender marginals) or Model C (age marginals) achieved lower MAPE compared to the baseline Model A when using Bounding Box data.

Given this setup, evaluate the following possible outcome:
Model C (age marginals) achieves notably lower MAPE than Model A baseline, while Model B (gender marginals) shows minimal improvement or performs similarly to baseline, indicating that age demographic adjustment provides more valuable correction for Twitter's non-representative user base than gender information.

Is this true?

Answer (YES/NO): NO